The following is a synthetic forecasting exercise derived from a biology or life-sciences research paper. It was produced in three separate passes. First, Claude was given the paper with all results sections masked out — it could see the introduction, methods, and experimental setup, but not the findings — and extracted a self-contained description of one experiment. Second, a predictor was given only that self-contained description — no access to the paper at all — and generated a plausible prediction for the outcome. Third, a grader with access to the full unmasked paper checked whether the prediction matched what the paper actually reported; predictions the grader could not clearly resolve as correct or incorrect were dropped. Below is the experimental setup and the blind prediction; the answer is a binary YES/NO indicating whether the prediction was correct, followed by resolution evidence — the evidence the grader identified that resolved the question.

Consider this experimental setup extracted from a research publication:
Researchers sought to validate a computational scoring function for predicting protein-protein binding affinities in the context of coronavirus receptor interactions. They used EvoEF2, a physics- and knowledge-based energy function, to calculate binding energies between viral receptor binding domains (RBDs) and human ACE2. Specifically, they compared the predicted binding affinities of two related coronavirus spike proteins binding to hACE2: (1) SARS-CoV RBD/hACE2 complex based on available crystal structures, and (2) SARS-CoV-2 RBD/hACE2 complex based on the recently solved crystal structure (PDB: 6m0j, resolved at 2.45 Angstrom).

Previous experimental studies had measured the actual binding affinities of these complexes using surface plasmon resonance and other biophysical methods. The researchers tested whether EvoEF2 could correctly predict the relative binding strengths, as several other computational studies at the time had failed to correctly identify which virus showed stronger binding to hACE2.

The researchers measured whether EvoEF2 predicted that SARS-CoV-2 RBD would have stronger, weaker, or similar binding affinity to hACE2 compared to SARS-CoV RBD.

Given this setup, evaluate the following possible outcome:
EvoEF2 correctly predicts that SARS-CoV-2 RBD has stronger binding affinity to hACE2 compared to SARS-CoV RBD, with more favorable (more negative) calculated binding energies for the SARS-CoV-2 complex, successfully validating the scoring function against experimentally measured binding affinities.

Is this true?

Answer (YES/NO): YES